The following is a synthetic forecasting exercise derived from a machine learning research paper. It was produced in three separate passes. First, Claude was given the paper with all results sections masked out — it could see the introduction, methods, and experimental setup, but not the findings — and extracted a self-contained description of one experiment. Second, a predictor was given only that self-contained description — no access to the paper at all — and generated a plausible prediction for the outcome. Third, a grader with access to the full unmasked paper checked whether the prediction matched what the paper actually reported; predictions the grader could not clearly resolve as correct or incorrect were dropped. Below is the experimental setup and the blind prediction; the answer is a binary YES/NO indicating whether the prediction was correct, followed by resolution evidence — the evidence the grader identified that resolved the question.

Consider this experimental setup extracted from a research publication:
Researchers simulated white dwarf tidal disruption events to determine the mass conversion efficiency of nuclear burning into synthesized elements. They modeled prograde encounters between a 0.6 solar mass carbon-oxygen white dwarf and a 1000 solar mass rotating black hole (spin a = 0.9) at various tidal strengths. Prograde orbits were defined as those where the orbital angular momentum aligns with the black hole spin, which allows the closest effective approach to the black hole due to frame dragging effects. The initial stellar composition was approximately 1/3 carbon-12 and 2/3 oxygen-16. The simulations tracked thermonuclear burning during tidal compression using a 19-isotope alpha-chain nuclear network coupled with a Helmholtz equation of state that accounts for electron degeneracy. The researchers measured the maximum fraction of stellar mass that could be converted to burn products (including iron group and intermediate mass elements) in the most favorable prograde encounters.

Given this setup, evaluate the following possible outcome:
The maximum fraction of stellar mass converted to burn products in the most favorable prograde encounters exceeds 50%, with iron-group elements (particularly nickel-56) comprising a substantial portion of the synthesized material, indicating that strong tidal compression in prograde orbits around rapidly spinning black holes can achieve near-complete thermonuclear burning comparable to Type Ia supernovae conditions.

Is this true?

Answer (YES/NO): YES